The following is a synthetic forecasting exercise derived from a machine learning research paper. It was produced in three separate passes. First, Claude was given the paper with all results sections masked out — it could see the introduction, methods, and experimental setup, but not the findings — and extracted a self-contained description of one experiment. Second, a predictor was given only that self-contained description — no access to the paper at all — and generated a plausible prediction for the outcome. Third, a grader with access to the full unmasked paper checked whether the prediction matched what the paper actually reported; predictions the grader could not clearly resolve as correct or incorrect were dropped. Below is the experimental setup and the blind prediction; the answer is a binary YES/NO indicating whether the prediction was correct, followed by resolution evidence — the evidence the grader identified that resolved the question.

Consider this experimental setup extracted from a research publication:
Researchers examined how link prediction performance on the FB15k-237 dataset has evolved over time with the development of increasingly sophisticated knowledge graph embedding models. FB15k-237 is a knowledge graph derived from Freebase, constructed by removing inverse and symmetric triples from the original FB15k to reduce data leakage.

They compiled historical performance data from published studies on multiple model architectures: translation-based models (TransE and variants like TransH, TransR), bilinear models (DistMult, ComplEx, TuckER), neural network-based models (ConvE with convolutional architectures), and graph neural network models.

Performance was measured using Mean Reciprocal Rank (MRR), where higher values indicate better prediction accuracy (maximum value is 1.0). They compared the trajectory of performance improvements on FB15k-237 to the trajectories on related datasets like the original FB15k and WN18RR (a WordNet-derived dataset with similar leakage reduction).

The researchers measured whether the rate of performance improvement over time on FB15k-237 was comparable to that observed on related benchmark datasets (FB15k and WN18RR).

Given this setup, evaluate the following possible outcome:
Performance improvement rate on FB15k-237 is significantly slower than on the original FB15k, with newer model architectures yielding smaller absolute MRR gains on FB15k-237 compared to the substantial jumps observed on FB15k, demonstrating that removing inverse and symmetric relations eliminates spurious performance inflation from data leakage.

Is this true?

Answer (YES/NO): YES